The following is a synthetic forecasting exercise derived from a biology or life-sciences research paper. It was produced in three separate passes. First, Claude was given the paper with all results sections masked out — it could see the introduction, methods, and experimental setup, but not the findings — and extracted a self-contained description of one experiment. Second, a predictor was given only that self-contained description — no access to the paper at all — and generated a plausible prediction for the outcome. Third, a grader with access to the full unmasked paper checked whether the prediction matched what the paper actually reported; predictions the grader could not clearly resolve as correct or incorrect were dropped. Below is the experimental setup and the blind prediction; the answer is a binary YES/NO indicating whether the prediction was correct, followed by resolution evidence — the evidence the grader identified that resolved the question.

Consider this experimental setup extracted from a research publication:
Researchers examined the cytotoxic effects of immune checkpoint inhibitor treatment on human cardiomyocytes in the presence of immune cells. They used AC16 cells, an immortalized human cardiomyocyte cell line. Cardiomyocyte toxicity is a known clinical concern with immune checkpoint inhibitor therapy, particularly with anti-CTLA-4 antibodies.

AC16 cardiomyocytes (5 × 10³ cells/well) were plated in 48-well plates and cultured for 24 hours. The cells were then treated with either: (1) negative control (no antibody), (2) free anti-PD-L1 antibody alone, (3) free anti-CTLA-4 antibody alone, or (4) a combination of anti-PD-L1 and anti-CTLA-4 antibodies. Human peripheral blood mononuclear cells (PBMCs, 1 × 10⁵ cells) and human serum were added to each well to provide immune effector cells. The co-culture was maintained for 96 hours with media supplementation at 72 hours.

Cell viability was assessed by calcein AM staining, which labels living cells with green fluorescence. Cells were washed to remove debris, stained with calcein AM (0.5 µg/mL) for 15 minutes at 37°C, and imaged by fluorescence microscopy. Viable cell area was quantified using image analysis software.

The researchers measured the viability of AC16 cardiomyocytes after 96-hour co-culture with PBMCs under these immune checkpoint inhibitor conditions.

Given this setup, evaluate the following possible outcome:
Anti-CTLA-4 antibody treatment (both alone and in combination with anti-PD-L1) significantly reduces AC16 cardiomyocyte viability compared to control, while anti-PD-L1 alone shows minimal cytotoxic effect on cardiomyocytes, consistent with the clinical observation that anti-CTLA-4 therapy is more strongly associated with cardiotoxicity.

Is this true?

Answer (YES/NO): NO